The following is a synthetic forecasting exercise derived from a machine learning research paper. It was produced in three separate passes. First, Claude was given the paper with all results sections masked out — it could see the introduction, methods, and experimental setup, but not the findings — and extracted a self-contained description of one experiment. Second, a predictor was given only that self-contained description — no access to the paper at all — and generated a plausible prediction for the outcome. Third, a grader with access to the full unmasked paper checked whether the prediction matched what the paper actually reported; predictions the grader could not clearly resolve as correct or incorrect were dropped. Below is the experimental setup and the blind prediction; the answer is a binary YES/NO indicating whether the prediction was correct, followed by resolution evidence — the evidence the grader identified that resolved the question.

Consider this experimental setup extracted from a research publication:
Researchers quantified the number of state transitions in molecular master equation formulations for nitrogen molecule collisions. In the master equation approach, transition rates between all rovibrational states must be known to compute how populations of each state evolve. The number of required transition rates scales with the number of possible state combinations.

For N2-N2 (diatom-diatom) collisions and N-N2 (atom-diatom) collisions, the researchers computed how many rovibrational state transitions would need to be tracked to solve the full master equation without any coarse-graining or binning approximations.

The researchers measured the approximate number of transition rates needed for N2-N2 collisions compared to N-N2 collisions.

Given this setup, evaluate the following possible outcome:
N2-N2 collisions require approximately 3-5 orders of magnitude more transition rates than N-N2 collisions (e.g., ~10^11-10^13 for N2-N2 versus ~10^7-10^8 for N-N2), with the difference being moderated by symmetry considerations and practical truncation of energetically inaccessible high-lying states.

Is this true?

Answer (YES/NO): NO